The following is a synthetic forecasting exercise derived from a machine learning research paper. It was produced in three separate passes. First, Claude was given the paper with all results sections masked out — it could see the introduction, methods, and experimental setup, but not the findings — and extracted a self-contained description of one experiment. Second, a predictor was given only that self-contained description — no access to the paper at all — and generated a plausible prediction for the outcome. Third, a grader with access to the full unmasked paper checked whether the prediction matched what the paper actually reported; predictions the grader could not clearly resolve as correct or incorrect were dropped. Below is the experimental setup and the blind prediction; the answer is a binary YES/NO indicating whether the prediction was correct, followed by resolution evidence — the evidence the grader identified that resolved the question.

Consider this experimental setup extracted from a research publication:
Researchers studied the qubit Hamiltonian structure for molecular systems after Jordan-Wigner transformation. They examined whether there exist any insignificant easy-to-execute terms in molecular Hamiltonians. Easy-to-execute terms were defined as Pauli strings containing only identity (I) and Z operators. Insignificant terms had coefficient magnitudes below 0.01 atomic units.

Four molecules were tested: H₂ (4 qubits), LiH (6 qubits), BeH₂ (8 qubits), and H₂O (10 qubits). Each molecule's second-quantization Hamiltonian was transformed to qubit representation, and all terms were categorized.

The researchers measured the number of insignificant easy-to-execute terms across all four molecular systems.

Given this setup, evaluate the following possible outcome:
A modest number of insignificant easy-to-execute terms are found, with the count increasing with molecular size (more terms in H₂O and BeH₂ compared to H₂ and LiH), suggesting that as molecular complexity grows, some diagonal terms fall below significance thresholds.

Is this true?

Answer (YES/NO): NO